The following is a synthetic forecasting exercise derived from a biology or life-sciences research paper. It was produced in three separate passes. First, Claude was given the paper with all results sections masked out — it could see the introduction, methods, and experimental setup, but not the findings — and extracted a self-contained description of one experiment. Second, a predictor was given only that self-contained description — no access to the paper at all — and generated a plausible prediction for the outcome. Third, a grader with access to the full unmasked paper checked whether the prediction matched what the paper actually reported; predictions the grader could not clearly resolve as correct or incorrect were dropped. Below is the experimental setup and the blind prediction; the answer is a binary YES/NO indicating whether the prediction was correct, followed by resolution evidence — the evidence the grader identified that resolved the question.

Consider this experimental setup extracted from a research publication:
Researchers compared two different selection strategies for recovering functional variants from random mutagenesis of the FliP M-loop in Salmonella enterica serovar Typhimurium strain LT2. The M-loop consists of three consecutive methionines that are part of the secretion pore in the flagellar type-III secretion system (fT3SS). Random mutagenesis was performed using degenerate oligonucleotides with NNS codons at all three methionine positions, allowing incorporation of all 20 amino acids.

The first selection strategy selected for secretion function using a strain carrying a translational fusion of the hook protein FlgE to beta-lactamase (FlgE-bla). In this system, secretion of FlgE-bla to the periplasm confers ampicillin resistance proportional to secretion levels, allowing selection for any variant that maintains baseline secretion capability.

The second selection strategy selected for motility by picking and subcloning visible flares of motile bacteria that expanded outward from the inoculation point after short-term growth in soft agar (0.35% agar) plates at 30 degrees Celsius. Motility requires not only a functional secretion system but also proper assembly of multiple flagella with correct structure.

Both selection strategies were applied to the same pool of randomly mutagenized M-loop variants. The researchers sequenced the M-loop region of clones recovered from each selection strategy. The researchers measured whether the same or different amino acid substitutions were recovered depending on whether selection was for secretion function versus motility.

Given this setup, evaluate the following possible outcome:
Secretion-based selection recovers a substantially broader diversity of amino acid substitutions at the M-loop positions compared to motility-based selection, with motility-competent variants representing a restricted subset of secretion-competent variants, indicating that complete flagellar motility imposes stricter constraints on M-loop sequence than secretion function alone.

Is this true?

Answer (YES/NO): NO